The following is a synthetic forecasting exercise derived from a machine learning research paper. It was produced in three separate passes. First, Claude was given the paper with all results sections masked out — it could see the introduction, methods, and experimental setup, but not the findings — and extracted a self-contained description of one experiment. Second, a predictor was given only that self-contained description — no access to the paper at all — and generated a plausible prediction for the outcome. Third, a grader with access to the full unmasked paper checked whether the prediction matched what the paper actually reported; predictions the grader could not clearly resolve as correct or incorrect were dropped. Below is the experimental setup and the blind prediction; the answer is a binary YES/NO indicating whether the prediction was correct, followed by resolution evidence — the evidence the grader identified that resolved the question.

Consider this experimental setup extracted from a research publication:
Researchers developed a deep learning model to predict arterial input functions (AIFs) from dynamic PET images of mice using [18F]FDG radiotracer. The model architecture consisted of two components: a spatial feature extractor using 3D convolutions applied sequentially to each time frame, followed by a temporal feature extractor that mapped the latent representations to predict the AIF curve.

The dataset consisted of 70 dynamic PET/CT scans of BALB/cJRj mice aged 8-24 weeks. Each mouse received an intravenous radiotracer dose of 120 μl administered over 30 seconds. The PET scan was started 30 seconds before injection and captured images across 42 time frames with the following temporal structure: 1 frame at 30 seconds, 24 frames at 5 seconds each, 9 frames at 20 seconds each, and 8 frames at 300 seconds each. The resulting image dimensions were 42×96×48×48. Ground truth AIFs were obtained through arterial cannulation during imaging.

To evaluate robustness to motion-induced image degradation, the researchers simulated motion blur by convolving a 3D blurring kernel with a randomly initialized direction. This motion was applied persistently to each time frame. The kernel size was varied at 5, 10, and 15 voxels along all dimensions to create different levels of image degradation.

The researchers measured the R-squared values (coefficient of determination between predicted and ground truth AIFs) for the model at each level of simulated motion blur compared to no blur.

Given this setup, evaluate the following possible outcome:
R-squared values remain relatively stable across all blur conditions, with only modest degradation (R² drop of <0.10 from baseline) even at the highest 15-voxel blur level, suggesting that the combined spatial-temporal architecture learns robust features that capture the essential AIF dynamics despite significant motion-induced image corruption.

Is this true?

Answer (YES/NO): NO